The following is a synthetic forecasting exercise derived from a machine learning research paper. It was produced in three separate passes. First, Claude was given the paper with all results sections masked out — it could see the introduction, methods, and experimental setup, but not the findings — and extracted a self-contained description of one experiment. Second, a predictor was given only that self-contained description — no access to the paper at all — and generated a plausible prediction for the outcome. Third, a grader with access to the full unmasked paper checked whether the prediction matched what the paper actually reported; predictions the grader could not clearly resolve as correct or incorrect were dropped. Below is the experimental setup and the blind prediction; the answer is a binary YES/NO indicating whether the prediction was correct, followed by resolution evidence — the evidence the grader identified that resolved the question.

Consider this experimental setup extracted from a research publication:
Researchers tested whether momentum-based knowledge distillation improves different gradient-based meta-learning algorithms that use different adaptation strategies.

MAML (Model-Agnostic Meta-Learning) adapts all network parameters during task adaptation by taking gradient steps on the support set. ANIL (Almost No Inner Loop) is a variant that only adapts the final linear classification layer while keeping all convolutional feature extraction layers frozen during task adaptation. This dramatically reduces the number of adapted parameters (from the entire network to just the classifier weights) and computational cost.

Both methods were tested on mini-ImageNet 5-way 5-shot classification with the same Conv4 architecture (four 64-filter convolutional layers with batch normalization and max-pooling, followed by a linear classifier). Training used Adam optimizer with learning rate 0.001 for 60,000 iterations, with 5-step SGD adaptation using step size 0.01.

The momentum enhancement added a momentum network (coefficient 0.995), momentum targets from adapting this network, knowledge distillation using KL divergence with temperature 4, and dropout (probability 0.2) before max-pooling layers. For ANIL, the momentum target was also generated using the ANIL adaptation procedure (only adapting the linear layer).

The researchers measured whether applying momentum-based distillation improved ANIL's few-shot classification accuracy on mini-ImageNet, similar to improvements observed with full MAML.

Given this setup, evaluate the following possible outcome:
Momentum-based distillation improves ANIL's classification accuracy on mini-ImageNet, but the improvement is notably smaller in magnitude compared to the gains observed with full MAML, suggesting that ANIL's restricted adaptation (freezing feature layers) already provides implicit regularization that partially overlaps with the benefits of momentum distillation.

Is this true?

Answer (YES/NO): NO